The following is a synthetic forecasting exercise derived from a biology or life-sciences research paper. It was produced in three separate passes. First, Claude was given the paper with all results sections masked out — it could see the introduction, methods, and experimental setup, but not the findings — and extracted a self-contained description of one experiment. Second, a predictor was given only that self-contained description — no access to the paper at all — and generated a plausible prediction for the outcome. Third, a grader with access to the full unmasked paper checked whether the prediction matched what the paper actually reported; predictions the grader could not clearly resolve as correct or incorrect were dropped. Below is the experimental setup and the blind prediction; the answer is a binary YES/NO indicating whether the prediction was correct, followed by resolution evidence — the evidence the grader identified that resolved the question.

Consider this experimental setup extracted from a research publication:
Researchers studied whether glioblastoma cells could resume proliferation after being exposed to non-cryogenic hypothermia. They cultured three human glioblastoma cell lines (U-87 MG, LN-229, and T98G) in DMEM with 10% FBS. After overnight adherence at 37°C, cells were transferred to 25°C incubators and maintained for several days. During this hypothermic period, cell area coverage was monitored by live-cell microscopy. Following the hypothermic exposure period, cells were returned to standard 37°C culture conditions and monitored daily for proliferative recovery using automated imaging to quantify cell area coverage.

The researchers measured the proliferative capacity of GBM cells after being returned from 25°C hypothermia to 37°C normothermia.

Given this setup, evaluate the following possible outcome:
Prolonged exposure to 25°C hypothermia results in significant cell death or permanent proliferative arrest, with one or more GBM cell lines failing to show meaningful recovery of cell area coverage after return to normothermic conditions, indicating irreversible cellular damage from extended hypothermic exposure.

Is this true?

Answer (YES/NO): NO